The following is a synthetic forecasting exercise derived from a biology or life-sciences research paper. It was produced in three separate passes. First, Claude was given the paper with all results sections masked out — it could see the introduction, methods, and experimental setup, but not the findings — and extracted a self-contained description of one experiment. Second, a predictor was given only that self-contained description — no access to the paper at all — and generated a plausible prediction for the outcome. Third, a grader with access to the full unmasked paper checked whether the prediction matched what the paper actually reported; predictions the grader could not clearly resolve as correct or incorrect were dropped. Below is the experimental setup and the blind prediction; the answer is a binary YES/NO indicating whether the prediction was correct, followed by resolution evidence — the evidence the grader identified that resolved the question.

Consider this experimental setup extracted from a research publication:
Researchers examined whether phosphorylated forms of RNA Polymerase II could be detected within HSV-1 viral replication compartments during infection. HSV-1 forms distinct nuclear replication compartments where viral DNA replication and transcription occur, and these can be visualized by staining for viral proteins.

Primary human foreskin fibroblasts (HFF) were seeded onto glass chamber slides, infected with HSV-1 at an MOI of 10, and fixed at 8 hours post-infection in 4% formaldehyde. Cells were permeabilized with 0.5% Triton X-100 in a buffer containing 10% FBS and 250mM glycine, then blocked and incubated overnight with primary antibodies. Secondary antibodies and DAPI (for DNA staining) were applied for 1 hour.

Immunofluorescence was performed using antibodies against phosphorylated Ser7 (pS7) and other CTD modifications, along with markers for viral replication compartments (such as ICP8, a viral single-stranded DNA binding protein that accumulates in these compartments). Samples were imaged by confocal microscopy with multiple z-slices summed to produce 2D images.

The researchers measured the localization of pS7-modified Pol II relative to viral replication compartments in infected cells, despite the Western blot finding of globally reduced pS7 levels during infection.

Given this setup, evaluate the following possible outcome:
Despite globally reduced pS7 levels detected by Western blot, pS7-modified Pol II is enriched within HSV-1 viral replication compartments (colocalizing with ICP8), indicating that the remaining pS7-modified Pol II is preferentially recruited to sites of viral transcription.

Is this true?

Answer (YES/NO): YES